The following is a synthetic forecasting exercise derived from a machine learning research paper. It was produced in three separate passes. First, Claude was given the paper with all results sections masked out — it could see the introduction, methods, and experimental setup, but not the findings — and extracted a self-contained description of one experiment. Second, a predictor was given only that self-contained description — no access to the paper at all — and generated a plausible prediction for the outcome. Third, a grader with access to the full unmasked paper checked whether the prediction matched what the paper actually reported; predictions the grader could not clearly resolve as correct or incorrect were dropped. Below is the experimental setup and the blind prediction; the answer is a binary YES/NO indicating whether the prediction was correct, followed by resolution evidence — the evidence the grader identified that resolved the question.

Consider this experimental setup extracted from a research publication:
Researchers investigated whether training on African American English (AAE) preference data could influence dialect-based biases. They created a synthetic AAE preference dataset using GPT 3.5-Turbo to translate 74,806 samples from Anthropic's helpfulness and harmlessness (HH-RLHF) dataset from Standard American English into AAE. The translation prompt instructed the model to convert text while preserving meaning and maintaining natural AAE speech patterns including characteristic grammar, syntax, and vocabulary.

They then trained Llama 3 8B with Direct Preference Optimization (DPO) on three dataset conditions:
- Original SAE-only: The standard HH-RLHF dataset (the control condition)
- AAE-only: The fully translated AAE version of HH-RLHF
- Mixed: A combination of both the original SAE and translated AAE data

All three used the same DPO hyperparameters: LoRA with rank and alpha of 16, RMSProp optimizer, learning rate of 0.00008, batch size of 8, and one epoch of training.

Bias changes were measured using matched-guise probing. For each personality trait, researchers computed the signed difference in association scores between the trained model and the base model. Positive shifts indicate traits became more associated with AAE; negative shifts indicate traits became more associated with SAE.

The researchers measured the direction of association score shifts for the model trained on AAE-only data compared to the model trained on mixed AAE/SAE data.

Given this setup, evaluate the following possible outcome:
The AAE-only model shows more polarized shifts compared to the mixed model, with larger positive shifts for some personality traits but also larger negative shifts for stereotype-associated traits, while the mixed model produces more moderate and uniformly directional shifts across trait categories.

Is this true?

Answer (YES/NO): NO